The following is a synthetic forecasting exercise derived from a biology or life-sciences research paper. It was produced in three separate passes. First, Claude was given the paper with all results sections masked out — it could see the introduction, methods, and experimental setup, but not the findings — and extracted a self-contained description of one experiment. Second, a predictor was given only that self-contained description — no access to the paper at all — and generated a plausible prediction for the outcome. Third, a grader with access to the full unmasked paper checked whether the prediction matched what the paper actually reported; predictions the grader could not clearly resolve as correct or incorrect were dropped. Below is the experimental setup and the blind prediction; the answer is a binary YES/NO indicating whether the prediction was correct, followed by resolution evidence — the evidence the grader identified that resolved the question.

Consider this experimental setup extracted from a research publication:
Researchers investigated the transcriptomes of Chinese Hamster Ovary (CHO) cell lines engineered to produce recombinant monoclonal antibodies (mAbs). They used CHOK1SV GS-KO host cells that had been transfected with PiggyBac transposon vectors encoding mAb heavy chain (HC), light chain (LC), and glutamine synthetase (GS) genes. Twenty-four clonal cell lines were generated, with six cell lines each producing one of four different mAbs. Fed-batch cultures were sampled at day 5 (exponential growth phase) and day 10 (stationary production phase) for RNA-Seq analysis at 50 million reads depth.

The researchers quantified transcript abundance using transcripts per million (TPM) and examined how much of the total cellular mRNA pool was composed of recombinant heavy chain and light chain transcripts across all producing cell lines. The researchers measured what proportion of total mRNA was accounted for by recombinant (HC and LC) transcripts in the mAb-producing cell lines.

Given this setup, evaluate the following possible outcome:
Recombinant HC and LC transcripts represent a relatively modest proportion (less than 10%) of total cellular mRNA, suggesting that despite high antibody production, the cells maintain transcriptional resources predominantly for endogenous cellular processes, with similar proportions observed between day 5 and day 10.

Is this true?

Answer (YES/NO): NO